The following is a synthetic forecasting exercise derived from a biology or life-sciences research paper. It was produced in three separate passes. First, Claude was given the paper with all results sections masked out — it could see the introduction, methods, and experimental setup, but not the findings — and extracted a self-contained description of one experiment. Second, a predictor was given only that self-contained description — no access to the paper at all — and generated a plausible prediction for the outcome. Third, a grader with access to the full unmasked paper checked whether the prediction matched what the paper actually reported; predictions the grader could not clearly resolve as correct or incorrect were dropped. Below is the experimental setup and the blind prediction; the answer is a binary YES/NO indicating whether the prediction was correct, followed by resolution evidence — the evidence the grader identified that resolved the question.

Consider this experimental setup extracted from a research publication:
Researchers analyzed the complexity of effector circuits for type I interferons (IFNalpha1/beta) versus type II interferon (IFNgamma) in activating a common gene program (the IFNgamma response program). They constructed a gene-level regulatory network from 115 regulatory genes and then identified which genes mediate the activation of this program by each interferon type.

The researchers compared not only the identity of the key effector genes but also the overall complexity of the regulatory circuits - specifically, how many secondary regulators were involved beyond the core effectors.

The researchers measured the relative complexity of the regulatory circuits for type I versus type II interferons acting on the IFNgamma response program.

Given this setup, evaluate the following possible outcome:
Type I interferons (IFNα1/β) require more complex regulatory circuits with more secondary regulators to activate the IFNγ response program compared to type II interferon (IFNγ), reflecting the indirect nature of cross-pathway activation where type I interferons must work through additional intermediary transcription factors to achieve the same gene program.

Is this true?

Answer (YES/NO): YES